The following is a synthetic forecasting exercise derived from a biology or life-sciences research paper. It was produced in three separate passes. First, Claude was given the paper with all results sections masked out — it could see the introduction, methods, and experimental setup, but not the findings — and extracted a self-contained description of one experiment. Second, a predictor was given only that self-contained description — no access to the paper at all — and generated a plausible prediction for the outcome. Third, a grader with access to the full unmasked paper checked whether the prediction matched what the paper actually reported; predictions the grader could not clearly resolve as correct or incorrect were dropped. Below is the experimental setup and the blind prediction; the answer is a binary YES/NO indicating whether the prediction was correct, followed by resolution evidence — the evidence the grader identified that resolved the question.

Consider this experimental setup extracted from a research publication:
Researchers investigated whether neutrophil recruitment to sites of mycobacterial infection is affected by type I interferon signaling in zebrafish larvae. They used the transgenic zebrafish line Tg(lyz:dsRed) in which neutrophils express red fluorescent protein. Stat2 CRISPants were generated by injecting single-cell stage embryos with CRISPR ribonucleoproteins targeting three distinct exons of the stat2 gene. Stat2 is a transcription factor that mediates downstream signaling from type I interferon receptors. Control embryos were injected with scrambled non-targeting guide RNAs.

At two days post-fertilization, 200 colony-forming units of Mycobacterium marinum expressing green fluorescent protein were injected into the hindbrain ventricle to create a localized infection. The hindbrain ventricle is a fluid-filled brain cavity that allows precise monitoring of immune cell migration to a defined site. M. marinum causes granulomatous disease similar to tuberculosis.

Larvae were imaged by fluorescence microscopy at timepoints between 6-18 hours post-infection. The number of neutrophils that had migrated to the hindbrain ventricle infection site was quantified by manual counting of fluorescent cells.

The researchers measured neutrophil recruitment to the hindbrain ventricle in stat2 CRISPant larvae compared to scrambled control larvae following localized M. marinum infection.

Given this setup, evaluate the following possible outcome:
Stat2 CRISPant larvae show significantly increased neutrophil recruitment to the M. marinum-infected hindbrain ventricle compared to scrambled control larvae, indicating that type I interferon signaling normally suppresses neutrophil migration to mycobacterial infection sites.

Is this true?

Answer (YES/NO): NO